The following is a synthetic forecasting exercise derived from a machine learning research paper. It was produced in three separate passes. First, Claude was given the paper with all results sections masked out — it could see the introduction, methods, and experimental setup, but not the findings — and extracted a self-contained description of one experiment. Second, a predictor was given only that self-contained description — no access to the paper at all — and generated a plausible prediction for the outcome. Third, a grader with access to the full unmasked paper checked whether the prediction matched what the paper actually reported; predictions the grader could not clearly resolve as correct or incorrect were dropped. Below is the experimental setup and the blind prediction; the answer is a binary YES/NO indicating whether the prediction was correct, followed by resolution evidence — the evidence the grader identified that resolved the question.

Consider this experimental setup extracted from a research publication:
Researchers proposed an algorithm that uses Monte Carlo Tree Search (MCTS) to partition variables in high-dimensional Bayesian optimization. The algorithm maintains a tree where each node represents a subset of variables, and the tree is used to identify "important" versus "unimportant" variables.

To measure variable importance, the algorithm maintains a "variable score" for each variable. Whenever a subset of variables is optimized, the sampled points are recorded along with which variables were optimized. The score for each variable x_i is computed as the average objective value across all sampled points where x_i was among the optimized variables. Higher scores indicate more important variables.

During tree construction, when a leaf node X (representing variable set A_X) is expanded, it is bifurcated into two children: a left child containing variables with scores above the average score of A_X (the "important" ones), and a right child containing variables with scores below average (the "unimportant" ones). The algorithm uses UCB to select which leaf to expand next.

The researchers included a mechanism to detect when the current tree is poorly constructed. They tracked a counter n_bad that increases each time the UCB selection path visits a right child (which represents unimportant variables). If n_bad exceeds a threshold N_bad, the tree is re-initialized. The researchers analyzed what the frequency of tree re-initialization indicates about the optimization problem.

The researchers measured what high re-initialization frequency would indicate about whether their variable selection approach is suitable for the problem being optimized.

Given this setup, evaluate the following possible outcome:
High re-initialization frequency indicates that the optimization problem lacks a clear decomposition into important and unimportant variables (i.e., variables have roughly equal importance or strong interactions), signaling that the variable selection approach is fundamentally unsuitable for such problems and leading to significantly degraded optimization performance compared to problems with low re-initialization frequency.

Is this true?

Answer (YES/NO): NO